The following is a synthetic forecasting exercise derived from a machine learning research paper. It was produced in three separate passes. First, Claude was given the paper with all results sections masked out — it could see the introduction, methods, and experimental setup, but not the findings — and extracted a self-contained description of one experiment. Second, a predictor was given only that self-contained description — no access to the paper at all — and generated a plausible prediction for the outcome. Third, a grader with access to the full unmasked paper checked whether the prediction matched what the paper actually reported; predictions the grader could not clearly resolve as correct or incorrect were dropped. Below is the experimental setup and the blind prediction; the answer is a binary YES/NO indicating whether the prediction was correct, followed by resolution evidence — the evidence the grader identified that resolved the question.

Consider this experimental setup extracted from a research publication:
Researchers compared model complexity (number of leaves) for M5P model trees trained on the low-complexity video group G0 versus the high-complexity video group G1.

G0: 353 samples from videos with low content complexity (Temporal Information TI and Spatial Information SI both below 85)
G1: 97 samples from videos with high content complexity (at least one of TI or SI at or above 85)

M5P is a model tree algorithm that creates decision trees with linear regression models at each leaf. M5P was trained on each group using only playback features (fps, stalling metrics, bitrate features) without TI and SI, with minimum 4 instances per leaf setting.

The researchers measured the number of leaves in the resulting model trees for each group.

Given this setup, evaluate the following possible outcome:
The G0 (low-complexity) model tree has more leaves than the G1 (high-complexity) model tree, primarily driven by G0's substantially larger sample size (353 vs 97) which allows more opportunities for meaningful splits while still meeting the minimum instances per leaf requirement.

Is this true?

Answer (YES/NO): YES